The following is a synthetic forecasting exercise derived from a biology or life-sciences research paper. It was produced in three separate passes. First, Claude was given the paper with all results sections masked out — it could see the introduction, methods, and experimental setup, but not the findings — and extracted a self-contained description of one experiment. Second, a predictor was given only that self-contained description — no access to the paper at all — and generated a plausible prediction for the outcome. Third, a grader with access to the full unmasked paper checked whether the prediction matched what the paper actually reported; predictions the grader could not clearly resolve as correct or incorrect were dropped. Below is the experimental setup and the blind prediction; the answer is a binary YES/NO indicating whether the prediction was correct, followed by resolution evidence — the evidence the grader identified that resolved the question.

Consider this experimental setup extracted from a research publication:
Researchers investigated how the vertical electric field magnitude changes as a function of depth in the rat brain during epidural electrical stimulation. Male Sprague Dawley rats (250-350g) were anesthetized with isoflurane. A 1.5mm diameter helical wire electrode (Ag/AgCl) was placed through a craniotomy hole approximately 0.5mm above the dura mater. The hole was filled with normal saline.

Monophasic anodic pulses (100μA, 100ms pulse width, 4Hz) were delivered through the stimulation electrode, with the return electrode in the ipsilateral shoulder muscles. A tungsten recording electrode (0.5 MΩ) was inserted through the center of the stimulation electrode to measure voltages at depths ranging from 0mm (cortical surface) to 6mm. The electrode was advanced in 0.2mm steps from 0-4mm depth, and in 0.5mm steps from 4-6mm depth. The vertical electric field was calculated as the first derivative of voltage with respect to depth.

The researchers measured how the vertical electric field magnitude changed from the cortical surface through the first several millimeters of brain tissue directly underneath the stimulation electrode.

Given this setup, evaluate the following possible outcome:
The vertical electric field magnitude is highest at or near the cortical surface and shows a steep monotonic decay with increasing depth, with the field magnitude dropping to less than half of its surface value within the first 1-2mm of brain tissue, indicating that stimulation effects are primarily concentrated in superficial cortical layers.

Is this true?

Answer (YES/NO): NO